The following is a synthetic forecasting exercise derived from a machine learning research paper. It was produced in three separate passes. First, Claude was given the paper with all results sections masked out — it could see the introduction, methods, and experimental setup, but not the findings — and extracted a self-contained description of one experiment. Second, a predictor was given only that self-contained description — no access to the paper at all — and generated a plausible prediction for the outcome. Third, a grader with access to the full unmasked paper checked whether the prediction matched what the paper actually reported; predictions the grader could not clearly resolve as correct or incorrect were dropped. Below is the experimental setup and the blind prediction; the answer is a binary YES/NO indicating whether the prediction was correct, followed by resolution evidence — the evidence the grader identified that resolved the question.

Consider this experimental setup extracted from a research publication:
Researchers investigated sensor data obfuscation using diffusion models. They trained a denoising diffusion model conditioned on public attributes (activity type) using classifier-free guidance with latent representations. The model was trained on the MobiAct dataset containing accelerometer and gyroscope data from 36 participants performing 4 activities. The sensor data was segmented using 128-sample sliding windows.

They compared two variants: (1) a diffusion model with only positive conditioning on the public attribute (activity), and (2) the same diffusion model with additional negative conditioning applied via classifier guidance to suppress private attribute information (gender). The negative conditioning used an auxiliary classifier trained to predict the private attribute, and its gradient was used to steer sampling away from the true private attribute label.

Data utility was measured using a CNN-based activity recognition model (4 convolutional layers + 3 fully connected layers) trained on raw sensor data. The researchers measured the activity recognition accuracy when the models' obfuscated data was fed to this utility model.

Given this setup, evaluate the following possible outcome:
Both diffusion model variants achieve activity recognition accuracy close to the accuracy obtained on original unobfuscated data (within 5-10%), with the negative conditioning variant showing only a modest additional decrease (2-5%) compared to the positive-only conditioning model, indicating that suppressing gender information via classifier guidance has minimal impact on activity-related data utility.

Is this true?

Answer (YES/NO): YES